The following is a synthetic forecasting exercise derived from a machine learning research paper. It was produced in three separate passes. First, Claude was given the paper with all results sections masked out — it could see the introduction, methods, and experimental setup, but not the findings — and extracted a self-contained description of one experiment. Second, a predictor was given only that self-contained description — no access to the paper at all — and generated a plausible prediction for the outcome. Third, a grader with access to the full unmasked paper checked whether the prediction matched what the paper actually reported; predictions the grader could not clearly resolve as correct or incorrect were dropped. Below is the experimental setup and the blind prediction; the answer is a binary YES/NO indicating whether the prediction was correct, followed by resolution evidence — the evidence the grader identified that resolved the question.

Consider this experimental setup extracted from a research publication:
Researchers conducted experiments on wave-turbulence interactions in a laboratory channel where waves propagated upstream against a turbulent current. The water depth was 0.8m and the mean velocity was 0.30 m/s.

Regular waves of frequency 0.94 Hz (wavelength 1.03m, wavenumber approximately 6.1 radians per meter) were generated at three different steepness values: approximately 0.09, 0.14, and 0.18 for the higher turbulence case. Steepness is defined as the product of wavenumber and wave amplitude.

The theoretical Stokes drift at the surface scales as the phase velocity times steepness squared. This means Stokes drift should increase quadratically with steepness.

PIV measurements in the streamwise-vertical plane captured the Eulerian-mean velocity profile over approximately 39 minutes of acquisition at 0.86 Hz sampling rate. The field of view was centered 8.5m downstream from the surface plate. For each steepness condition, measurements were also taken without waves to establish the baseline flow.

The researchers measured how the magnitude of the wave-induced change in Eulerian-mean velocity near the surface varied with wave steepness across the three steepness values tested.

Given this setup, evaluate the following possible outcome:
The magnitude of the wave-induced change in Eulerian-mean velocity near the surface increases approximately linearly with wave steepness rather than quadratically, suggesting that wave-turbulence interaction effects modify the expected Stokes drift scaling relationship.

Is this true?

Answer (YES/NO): NO